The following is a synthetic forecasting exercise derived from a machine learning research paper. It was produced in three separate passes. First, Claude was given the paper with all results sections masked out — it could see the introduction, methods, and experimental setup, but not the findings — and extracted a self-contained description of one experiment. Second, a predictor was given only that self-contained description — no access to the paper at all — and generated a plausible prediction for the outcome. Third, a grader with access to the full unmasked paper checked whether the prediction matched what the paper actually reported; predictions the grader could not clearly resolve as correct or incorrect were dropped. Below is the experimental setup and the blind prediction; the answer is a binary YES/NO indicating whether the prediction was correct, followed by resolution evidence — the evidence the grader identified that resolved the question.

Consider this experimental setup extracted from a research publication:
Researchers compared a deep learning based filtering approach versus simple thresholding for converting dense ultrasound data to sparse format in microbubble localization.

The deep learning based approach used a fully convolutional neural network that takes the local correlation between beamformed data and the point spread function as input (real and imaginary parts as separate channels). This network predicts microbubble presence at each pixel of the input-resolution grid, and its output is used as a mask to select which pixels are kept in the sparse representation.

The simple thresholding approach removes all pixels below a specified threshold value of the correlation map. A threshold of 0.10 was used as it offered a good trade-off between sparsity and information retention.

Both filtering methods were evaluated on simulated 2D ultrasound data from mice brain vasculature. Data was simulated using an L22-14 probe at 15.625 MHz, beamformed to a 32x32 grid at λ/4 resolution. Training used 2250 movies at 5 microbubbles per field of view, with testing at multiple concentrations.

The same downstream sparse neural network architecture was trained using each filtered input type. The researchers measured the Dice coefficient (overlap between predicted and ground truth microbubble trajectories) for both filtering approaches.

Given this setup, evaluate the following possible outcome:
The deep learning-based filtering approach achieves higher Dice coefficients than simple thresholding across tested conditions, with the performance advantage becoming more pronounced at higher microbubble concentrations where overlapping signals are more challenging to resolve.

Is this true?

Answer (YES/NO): NO